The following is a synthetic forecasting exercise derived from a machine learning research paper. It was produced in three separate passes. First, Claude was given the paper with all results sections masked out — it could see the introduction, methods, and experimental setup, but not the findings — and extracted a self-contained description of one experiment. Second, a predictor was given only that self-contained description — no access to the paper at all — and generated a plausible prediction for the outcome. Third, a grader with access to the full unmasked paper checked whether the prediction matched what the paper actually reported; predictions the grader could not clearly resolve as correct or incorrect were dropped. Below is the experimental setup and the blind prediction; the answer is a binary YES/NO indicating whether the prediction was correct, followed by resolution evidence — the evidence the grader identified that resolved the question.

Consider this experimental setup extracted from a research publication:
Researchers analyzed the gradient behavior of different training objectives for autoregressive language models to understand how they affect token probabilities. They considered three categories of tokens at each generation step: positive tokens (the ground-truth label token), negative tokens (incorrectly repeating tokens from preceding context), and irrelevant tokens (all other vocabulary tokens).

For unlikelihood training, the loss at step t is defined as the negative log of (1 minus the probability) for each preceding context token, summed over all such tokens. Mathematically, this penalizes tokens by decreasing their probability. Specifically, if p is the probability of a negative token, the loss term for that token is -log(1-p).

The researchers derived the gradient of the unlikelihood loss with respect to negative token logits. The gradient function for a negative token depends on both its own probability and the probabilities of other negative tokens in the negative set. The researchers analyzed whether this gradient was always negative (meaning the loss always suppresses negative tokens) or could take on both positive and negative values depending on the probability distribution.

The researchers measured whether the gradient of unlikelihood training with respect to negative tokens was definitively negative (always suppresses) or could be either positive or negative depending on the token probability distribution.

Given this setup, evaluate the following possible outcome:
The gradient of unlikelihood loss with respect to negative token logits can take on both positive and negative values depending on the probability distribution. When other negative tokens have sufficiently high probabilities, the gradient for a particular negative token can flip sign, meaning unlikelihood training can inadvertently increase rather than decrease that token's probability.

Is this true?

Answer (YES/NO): YES